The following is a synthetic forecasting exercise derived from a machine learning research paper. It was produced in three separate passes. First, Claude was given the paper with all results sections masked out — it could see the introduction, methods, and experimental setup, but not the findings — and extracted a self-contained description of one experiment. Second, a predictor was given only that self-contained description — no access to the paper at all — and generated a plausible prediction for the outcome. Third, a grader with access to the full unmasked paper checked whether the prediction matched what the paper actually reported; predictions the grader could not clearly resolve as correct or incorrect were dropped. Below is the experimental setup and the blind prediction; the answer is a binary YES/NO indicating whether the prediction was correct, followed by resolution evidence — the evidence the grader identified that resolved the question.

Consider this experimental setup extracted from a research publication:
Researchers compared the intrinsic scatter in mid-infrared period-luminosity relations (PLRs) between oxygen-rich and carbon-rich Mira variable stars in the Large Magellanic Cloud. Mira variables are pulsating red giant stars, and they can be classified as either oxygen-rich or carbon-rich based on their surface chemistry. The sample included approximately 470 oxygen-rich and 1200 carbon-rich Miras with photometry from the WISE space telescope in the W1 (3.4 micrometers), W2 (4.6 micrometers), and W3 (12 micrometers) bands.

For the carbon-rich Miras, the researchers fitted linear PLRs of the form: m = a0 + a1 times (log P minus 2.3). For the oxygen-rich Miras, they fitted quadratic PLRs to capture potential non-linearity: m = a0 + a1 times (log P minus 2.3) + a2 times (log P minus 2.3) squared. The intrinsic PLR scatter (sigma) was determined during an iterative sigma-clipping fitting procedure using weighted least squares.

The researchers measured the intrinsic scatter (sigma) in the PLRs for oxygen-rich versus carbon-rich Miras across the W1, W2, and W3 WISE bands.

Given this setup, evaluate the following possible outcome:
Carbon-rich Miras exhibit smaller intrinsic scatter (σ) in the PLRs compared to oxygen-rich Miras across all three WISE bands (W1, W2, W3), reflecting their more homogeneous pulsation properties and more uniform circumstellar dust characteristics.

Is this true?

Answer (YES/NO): NO